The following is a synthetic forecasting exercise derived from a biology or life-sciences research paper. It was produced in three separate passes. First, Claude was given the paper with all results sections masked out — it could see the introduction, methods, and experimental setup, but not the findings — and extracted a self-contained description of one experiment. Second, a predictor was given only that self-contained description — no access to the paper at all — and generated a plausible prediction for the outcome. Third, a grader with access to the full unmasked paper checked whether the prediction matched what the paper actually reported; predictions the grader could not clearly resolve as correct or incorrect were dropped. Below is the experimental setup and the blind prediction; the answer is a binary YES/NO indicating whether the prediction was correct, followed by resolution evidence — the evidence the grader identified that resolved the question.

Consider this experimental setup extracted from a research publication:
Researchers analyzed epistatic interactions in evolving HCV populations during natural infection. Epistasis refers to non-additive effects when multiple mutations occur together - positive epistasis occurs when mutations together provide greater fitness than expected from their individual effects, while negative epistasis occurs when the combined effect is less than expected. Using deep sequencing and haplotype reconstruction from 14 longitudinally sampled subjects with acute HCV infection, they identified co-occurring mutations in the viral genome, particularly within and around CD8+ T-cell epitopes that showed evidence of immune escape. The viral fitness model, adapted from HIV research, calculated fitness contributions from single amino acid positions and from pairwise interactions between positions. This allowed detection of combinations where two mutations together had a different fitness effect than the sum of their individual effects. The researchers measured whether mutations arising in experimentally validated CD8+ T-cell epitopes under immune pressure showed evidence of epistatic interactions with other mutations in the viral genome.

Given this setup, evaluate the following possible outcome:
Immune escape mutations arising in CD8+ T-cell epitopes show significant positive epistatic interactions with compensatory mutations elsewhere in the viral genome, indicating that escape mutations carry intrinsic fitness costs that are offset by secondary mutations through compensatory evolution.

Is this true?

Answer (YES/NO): YES